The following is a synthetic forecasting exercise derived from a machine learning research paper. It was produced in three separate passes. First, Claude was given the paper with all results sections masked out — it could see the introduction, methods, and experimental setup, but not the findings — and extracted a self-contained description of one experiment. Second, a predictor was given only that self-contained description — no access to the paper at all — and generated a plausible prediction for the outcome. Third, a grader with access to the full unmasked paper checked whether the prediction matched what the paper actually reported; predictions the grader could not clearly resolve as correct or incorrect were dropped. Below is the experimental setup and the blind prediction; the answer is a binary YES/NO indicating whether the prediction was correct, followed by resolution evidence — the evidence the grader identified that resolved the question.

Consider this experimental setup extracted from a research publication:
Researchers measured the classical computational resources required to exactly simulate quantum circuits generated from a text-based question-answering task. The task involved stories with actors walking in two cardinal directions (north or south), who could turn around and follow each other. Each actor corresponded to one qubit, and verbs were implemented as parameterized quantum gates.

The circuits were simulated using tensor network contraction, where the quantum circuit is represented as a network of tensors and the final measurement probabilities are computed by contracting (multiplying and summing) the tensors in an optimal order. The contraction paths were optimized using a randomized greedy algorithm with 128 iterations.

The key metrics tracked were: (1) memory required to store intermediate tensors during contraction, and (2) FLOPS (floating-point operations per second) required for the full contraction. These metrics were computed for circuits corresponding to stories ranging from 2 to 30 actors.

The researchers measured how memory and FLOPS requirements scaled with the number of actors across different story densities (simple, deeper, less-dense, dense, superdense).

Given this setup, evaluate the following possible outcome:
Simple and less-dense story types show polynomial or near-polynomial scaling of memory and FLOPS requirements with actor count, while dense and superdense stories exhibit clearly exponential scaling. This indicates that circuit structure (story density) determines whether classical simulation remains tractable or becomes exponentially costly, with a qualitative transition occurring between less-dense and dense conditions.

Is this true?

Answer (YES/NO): NO